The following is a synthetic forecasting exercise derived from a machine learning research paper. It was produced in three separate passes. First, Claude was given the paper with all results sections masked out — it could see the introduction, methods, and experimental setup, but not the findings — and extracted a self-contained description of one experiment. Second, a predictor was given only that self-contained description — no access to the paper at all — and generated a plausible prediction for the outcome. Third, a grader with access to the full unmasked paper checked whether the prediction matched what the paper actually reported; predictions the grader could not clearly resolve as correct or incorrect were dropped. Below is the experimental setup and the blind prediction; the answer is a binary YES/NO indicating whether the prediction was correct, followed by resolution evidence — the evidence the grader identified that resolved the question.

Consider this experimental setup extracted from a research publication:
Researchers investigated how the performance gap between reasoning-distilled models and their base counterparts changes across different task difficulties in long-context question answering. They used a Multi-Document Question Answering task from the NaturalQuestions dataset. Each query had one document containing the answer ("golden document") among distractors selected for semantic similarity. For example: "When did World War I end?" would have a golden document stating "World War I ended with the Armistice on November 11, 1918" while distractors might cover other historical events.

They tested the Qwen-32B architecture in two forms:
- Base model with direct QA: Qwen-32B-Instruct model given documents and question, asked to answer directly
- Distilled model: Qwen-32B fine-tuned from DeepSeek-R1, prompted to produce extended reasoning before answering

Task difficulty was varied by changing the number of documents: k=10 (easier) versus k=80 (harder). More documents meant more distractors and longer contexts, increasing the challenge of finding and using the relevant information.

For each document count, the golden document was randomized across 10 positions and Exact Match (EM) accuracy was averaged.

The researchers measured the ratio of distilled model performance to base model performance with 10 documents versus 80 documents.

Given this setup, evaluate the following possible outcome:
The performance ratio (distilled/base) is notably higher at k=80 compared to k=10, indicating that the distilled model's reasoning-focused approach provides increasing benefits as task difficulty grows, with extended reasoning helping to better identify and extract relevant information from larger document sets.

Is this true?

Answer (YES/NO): YES